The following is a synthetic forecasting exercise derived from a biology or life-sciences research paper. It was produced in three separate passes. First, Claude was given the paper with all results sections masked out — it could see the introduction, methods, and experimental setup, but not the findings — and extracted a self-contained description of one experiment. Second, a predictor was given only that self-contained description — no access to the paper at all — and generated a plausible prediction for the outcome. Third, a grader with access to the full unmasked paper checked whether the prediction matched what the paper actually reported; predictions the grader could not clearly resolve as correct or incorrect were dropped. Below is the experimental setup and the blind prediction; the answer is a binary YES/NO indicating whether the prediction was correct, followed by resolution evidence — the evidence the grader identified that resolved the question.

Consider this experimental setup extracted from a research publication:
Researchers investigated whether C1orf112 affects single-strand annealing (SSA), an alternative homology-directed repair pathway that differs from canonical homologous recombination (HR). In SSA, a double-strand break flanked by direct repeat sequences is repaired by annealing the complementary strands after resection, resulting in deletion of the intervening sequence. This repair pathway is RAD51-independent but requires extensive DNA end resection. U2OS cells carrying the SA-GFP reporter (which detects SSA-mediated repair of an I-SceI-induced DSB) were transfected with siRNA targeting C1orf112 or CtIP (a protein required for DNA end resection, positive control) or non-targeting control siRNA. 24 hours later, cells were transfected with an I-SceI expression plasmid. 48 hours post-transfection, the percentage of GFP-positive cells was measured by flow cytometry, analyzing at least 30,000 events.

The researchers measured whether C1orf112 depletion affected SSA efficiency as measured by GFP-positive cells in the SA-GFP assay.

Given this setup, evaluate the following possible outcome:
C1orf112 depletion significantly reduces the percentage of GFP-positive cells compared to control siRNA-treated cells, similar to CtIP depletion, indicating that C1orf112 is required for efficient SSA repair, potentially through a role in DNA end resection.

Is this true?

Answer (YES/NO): NO